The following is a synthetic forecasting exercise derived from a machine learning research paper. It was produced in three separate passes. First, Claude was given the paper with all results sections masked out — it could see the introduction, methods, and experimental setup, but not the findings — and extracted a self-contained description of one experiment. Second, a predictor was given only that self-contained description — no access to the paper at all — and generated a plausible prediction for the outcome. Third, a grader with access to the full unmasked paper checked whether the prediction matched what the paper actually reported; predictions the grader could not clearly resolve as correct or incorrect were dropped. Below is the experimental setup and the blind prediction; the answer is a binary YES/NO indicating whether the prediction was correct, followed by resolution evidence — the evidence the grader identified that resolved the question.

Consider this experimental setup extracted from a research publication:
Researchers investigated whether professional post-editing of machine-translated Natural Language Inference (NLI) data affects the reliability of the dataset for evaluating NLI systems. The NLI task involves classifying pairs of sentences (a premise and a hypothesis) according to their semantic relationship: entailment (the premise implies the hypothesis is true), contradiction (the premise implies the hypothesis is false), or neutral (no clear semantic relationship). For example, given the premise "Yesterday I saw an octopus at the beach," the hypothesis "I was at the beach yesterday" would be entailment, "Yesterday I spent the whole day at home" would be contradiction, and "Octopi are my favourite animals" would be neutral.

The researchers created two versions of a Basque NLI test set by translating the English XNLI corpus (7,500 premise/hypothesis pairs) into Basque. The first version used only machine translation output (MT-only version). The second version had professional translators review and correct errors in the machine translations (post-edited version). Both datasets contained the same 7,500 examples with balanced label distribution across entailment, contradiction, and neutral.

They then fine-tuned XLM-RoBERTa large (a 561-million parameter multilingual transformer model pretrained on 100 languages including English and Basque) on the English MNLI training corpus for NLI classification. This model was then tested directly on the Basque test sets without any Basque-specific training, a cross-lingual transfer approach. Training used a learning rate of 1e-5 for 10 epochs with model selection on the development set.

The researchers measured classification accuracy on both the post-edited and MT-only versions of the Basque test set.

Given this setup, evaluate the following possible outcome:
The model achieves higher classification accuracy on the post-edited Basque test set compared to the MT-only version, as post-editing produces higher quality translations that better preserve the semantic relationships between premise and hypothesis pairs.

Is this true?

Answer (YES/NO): YES